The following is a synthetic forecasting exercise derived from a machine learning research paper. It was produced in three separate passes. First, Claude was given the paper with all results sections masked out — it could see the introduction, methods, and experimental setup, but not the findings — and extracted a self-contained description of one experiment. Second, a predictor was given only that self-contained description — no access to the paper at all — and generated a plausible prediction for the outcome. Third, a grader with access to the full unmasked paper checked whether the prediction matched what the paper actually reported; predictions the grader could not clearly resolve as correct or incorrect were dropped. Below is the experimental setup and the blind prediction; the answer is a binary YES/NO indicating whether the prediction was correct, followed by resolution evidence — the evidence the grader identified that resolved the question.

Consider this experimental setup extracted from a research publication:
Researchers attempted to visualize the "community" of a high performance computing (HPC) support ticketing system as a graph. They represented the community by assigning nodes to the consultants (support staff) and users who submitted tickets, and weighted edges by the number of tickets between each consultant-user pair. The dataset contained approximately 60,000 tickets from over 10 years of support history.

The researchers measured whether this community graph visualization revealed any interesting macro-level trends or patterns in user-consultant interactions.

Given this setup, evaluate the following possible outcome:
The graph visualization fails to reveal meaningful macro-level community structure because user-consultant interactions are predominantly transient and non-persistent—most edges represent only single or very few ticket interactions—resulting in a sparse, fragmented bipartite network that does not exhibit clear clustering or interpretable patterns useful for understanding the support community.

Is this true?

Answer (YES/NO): NO